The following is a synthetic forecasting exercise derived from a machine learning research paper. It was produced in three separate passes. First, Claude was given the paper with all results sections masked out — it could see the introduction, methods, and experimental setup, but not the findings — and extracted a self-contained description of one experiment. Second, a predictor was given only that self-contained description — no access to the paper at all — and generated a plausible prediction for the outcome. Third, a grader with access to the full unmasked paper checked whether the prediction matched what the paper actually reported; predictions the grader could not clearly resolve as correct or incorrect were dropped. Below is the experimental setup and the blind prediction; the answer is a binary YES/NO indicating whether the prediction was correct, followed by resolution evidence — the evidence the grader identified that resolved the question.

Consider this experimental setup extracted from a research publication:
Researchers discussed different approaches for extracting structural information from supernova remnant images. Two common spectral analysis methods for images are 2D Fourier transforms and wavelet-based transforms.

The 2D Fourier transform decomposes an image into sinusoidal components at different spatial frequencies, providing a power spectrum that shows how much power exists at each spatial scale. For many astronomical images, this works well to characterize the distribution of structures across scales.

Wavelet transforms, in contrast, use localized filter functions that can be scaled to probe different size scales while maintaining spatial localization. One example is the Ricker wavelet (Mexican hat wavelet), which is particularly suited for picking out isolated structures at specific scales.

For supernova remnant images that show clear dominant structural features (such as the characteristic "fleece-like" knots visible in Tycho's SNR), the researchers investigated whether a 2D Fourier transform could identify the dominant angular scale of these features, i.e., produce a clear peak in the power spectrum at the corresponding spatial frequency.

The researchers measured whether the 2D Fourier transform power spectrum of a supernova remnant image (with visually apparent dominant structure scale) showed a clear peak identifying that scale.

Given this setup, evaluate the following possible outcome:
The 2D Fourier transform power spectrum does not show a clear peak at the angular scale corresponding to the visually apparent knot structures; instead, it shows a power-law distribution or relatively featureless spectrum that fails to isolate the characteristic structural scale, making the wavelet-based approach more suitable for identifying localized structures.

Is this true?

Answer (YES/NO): YES